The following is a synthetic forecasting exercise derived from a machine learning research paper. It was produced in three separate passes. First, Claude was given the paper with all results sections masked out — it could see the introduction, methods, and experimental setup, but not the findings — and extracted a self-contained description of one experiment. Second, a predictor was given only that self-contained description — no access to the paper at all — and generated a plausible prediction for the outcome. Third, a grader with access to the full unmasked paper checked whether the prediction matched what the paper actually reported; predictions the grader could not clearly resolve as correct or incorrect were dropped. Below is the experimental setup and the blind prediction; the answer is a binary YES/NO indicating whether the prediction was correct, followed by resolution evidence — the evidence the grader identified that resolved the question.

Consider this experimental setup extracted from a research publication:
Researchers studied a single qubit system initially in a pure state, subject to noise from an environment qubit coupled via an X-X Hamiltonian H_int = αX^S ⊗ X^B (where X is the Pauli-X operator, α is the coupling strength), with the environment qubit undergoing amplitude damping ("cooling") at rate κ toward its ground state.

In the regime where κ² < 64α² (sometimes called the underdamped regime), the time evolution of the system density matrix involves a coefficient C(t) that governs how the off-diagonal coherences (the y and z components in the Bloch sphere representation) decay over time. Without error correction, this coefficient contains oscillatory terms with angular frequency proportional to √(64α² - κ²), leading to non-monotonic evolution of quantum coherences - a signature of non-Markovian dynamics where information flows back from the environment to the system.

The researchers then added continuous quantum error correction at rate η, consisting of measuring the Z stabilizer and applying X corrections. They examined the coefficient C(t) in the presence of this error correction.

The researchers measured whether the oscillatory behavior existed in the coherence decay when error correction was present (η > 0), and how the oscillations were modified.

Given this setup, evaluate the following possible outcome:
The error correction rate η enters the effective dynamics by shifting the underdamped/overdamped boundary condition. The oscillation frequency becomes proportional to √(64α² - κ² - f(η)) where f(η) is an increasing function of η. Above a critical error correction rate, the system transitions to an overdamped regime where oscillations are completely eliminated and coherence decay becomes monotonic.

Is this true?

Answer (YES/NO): NO